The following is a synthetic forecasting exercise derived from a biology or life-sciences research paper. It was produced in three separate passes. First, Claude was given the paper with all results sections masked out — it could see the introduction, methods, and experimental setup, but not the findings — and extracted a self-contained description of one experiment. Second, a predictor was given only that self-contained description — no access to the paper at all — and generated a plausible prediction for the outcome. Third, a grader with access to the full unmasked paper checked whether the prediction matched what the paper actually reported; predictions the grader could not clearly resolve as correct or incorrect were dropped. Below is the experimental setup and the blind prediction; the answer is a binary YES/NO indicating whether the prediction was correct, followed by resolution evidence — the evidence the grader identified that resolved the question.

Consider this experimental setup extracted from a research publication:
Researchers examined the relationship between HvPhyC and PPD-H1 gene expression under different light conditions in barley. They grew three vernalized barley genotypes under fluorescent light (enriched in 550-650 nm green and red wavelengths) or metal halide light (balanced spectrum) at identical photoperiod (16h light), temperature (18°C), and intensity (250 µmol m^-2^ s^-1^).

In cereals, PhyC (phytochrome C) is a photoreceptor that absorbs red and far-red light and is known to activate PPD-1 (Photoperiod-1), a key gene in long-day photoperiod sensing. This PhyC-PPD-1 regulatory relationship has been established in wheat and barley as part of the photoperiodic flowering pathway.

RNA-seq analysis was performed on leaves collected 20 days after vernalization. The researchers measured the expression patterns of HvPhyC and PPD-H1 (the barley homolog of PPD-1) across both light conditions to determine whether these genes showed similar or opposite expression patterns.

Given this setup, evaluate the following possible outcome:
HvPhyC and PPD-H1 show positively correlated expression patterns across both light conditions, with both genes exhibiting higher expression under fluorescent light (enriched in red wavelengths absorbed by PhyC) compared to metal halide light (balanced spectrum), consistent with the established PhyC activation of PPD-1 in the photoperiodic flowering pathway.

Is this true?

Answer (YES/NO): NO